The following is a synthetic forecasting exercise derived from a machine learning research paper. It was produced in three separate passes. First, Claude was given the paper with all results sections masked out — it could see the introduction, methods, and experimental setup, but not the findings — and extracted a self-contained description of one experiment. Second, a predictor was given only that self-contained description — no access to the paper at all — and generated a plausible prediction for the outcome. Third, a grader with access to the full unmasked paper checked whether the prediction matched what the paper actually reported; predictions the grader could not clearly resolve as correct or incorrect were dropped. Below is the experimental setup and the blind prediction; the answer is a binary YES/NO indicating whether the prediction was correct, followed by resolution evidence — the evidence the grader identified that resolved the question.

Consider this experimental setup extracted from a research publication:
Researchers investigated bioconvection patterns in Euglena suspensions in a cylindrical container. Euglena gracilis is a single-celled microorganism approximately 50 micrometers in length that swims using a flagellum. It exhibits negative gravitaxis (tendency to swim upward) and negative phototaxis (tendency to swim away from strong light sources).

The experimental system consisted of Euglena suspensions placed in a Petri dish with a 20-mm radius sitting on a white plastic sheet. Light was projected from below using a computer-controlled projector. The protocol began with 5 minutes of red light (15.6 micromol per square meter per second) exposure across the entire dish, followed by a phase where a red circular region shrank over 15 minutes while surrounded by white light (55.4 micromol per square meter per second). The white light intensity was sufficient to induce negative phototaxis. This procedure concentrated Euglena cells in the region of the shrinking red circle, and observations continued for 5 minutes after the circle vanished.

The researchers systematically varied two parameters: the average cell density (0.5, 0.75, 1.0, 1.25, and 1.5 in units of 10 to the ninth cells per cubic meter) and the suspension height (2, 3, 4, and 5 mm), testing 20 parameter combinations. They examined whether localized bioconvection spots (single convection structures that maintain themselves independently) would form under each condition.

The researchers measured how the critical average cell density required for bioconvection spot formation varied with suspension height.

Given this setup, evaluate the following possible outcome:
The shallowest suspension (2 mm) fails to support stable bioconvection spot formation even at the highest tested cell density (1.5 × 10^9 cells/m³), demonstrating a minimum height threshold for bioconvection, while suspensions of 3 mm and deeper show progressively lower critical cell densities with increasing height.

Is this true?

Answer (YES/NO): NO